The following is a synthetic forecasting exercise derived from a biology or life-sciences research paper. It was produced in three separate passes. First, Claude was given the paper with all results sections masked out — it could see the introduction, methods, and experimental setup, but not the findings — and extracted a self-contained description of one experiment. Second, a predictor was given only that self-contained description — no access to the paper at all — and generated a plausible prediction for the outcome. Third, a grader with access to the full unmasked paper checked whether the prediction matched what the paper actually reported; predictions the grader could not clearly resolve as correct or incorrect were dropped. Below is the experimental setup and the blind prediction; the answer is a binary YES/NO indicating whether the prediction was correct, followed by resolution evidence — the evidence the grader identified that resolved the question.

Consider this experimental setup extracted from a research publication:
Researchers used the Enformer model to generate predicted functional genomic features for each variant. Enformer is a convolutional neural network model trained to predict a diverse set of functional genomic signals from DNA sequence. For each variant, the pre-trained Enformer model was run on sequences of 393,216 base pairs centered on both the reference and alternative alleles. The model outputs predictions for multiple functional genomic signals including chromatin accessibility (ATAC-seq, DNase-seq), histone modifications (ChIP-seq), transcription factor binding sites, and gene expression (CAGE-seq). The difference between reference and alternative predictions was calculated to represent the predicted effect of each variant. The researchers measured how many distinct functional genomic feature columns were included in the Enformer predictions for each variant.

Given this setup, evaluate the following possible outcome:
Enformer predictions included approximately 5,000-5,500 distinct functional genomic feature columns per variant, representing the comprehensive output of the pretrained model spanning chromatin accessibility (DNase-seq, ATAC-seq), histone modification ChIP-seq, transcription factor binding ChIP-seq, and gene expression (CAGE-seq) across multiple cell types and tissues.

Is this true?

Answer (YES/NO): YES